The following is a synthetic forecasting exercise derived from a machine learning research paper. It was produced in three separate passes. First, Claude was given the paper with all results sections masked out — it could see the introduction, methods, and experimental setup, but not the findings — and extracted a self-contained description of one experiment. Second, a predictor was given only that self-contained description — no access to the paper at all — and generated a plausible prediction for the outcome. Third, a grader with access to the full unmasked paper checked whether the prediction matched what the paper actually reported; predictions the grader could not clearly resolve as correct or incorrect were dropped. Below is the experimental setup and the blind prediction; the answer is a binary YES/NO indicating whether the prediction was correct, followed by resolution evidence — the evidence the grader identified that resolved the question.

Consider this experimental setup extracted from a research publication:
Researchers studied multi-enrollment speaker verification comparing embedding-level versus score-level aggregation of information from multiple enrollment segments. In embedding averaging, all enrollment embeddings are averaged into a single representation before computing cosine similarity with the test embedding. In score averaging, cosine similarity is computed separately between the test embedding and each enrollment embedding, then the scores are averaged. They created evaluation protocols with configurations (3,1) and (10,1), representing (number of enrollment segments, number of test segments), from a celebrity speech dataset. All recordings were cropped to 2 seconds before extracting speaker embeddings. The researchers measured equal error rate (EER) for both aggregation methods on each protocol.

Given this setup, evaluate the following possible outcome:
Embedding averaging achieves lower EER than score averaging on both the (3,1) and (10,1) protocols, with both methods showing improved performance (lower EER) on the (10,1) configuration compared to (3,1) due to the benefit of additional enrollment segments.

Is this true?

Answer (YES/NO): YES